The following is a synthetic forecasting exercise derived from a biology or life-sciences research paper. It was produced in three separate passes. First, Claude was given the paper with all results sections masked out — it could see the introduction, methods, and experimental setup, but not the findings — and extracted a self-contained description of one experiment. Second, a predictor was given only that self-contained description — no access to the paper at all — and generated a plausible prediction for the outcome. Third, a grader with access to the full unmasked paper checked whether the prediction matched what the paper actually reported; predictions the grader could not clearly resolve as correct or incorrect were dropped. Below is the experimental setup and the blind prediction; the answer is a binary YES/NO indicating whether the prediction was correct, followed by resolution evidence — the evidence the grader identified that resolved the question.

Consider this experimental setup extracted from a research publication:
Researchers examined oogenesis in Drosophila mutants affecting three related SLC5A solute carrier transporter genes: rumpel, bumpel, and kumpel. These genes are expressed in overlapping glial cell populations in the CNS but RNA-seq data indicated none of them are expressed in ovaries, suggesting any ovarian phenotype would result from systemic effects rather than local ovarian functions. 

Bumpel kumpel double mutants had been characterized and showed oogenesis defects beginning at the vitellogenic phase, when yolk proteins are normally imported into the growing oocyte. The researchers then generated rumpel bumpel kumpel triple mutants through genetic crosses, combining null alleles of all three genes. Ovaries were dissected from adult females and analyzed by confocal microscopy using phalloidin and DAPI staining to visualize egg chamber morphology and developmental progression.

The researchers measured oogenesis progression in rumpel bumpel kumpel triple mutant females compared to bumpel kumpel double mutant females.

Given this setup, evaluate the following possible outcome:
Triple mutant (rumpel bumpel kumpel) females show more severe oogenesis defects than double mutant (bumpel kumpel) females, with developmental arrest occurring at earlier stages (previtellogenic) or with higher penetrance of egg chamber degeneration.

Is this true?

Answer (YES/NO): YES